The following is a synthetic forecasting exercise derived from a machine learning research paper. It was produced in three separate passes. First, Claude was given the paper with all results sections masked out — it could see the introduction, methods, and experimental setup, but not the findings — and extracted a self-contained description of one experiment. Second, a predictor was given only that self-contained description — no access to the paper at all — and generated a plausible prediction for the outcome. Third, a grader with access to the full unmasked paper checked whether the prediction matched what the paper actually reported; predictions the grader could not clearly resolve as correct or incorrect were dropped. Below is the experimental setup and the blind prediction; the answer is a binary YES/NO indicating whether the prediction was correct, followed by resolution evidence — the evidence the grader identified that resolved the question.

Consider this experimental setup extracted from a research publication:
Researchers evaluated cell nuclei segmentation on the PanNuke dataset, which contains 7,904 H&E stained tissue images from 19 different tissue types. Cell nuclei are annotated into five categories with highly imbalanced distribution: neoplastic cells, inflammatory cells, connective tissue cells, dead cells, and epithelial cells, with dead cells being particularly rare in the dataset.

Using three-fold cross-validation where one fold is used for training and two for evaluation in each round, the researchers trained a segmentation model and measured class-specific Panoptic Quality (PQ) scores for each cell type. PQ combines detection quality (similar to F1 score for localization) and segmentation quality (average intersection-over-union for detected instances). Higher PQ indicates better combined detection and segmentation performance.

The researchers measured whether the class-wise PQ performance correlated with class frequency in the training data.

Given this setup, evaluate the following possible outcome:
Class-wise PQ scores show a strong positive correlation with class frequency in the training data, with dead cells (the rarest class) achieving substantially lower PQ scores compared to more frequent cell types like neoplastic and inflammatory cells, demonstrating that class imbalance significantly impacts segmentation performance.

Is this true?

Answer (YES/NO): NO